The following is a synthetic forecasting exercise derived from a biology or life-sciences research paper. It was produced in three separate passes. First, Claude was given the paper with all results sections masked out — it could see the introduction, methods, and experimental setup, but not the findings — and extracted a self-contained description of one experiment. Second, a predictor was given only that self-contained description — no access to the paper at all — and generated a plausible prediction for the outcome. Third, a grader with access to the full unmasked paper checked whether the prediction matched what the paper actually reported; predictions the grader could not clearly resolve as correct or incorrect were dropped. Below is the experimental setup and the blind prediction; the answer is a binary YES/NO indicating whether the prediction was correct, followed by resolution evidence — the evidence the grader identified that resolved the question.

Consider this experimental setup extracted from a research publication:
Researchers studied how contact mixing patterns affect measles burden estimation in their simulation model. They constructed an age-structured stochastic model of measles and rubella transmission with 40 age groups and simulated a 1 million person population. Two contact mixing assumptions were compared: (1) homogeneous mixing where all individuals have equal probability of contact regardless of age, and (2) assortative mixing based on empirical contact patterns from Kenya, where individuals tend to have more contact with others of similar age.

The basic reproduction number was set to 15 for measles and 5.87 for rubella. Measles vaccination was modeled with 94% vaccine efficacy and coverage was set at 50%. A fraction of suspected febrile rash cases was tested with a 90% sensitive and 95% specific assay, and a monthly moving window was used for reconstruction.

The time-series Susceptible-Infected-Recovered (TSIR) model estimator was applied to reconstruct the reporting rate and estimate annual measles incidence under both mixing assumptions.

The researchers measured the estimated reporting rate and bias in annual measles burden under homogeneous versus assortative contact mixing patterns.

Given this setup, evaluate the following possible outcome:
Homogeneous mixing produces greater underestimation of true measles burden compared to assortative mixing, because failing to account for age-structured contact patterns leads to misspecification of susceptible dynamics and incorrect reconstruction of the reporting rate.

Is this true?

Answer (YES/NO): NO